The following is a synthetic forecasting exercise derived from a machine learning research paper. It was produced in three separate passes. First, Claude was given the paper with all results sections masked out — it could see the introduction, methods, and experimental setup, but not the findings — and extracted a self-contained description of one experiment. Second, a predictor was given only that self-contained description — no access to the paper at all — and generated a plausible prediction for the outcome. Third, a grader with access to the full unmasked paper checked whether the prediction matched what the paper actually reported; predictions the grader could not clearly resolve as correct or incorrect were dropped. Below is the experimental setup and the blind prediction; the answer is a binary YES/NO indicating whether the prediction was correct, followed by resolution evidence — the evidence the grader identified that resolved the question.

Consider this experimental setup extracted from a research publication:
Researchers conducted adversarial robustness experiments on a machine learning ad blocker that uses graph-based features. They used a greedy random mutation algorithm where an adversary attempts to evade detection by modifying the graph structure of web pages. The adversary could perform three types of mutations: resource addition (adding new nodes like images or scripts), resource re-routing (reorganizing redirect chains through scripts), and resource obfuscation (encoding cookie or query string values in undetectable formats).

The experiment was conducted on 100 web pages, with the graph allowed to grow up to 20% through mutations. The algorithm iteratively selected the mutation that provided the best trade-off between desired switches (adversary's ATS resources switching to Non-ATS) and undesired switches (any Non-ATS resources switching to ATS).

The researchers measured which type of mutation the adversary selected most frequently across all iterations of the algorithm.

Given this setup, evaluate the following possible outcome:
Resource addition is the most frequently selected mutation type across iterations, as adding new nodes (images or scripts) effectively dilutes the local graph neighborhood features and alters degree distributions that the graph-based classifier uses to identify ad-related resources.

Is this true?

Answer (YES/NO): YES